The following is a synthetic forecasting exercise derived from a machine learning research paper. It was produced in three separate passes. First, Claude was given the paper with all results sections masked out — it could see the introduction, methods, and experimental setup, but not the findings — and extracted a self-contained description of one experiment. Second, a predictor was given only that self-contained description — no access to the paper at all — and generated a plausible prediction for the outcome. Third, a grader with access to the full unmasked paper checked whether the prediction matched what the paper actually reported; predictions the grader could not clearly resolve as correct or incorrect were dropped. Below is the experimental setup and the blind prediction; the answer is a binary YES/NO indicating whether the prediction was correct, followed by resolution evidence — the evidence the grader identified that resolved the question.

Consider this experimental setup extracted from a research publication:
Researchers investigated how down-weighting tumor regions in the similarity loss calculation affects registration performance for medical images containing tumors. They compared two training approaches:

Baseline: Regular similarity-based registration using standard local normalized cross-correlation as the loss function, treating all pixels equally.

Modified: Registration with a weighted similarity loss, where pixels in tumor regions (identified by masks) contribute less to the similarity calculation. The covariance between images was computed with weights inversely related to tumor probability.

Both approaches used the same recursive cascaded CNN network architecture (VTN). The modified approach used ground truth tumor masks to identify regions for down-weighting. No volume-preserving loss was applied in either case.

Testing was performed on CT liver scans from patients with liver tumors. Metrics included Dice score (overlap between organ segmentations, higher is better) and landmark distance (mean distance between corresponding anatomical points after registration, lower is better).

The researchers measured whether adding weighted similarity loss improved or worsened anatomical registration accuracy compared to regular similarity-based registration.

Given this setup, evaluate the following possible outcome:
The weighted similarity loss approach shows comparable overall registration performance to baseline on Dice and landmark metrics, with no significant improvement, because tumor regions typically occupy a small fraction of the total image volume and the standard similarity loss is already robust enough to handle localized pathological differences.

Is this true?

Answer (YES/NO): NO